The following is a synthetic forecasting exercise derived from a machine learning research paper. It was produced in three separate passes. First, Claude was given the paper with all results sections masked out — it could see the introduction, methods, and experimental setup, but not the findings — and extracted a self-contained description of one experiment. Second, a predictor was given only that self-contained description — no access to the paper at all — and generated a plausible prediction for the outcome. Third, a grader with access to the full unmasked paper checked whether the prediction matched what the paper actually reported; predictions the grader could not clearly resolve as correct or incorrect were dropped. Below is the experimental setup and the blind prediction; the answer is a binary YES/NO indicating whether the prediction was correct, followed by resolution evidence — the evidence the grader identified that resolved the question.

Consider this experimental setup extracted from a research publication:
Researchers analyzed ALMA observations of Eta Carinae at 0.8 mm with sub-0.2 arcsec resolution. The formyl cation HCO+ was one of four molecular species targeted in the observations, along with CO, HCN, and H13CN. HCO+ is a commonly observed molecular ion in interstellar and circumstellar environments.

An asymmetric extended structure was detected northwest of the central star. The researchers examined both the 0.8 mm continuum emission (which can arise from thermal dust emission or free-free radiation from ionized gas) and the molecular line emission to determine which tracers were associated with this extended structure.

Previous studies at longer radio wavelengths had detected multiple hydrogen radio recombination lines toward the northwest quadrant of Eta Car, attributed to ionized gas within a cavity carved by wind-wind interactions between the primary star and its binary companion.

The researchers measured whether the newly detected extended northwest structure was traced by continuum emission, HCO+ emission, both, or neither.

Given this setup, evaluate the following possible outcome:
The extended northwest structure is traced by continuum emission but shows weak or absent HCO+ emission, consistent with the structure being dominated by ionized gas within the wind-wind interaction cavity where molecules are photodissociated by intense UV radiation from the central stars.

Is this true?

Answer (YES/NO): NO